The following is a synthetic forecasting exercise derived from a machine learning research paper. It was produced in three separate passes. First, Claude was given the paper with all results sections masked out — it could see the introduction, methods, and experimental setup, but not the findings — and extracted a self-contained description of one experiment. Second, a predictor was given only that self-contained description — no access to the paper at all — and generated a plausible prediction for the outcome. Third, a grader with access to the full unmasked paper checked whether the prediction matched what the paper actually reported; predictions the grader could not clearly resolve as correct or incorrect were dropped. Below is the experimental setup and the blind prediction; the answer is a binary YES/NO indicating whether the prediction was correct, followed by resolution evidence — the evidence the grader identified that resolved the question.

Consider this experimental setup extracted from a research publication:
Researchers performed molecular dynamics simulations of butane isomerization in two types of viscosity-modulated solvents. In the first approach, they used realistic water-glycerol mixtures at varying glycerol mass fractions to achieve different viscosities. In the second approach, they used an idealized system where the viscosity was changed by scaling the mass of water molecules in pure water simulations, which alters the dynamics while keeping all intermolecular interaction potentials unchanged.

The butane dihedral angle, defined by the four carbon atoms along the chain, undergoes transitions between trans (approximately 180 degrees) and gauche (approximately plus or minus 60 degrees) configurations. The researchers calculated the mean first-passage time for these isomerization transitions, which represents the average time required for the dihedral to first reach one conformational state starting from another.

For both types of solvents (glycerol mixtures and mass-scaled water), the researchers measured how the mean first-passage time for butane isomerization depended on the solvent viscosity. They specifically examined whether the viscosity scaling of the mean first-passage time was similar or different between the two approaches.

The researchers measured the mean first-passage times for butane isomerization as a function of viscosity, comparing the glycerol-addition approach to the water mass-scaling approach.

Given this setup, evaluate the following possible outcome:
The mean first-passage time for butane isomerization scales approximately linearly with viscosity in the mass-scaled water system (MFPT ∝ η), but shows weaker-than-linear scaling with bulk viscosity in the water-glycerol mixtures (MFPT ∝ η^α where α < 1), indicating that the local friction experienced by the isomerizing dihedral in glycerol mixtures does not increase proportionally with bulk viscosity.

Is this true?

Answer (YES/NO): NO